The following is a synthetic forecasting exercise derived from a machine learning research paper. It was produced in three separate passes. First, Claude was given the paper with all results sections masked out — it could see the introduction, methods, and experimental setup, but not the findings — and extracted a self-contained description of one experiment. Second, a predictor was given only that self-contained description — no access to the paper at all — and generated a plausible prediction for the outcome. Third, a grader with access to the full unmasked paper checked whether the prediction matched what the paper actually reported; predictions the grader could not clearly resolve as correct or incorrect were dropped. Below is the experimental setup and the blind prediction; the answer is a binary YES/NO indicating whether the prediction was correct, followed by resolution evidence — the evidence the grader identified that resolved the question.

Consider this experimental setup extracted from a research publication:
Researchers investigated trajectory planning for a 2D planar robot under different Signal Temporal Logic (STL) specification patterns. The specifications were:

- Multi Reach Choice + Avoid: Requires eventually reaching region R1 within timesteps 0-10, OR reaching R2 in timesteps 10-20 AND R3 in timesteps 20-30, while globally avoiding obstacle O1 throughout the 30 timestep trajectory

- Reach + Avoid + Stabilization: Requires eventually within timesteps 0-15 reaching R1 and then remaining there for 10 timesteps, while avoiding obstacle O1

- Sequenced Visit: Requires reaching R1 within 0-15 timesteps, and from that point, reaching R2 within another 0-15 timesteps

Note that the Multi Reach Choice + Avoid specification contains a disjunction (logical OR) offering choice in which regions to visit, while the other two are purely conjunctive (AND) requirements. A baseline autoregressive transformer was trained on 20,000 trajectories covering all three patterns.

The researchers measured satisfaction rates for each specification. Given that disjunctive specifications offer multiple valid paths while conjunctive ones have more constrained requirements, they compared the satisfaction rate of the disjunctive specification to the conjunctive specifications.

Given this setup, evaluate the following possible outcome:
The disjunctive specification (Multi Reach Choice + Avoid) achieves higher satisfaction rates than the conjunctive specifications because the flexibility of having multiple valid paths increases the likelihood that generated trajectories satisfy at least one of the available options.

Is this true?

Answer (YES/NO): NO